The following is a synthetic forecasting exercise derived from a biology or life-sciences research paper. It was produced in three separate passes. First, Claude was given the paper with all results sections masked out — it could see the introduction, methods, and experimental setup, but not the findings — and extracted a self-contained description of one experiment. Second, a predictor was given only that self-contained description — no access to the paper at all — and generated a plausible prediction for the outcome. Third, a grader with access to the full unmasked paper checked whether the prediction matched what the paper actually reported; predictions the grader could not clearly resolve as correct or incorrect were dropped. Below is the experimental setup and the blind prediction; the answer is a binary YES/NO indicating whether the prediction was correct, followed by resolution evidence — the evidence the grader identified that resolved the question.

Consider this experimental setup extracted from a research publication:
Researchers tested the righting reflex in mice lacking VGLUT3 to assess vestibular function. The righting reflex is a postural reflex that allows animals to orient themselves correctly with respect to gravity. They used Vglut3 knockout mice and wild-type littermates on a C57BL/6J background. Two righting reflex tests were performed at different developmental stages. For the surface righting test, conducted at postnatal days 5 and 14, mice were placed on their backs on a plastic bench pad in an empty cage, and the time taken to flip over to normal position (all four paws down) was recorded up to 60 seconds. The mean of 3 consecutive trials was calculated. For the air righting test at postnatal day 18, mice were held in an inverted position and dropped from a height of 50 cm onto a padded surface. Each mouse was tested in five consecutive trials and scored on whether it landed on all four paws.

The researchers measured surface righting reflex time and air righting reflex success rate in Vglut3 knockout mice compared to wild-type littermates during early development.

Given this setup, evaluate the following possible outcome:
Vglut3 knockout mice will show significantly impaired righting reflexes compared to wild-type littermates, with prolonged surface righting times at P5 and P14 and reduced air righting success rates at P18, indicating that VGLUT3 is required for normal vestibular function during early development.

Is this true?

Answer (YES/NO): NO